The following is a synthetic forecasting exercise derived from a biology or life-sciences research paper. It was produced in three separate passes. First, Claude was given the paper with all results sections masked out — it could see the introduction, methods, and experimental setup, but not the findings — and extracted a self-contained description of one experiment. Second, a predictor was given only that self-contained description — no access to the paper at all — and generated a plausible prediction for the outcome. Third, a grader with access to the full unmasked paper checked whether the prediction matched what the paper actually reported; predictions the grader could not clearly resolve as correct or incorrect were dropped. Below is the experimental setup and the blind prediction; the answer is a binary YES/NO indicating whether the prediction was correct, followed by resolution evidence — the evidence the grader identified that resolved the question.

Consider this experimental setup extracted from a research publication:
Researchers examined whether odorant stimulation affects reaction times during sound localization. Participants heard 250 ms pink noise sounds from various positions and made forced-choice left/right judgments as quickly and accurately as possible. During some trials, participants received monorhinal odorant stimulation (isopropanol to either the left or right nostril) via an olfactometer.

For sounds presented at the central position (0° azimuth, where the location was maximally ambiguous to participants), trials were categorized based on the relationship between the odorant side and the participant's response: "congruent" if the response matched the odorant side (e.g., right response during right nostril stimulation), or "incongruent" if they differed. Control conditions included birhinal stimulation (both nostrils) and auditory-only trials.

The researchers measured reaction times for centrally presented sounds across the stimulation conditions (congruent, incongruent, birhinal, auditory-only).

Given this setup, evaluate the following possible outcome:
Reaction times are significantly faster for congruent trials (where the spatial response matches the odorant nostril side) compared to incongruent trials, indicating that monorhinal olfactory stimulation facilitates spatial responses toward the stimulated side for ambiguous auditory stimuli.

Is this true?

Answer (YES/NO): NO